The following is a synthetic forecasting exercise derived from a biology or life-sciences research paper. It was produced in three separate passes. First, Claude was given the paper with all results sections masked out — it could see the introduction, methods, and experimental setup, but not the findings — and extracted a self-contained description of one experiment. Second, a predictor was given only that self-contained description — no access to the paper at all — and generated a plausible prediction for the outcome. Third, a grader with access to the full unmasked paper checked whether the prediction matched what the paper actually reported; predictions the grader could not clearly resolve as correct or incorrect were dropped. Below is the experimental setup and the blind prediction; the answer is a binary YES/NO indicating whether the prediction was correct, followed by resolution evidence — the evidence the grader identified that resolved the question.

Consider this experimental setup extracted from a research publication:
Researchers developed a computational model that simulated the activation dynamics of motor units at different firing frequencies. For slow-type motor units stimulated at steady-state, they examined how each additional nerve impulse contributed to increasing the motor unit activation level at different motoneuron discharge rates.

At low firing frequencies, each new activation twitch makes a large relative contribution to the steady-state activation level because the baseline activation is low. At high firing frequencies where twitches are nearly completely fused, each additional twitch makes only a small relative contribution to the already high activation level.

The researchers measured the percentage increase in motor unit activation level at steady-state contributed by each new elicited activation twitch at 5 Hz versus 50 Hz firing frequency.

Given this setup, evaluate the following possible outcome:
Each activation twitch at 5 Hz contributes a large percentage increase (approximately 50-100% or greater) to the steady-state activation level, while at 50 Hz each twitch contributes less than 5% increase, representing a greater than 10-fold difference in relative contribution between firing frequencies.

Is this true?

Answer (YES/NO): YES